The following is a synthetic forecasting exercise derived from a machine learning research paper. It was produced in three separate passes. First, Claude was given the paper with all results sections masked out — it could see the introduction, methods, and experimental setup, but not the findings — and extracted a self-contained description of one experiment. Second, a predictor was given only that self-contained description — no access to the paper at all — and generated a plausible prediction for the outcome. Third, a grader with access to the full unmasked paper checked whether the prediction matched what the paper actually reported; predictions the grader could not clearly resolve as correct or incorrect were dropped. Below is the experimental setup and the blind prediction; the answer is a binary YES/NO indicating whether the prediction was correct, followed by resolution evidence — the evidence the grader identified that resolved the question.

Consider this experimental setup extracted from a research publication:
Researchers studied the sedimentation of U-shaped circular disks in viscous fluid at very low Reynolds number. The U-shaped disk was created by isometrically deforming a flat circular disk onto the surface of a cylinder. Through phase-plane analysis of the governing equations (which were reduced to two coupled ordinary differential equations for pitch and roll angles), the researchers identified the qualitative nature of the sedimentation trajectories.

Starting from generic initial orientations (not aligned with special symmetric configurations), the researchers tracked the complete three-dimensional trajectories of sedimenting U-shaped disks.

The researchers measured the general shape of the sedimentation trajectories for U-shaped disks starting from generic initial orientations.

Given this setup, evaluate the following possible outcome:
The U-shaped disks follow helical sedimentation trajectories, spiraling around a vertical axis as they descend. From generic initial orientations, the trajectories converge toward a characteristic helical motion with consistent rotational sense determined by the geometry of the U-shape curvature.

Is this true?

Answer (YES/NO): NO